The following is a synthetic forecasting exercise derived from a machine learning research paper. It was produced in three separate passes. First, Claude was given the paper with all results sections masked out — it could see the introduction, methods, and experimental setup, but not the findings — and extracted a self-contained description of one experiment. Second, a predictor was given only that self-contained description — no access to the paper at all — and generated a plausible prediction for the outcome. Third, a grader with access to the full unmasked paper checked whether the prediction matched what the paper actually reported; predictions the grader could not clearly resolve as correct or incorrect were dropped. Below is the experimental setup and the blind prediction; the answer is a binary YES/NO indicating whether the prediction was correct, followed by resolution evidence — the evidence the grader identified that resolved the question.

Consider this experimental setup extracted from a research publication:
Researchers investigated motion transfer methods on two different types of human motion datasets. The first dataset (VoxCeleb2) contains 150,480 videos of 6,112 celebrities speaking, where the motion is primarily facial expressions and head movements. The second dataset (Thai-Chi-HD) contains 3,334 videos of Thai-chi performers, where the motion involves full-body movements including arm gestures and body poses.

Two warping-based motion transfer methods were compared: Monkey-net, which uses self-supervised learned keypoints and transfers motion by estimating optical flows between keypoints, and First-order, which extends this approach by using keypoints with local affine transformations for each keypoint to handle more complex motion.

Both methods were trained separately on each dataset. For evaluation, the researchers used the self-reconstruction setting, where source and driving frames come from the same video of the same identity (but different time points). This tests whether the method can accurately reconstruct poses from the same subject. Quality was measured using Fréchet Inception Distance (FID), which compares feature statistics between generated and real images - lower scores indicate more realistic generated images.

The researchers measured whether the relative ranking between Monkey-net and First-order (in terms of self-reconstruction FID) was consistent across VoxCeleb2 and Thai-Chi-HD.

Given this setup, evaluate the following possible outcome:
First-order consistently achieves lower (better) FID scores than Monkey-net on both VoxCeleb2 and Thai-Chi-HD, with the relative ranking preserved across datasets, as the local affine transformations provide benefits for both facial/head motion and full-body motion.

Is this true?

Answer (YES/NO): NO